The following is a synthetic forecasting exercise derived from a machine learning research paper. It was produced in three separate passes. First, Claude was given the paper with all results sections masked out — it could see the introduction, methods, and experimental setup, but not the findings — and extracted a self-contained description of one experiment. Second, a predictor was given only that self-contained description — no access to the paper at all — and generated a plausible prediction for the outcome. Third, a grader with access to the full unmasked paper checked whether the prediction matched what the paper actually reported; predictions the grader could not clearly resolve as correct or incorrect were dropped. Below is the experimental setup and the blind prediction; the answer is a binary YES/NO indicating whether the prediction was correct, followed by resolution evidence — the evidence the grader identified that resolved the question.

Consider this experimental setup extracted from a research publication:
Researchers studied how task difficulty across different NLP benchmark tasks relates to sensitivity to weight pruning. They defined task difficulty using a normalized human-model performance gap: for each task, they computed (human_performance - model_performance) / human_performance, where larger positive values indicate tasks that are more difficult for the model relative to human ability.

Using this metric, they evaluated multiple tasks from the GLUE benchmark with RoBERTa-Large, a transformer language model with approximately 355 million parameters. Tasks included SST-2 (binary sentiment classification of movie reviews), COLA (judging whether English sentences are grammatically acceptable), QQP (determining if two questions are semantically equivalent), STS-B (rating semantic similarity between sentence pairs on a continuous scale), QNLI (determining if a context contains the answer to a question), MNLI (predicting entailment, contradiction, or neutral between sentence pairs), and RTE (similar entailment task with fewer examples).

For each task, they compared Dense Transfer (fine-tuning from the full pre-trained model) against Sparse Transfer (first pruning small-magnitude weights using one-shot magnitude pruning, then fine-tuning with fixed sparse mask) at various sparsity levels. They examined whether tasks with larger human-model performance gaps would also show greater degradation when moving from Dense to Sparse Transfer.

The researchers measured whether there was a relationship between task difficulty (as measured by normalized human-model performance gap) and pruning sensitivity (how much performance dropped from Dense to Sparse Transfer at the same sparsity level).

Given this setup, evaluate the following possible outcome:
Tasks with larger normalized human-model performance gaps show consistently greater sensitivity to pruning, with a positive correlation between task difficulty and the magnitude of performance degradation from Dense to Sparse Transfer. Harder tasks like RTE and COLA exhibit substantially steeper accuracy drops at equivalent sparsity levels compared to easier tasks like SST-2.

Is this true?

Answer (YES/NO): YES